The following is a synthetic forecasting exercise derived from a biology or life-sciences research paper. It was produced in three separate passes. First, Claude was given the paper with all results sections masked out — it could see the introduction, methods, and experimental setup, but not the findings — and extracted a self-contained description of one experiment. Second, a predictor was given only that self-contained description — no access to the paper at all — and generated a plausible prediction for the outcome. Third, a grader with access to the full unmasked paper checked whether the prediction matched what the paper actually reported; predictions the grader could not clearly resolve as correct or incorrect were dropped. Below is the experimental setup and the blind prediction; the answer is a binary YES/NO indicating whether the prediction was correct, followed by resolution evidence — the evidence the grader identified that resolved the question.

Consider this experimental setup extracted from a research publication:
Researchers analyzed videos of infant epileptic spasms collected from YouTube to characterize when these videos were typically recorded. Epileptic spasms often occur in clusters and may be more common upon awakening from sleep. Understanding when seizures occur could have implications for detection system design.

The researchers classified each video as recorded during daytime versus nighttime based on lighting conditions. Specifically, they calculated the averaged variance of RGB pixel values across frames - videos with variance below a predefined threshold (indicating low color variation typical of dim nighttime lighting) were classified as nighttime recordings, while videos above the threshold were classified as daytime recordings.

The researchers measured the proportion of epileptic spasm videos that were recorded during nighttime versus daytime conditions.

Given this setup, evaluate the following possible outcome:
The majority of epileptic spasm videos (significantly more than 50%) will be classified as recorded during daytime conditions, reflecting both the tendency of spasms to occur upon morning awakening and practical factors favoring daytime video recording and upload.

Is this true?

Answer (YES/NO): YES